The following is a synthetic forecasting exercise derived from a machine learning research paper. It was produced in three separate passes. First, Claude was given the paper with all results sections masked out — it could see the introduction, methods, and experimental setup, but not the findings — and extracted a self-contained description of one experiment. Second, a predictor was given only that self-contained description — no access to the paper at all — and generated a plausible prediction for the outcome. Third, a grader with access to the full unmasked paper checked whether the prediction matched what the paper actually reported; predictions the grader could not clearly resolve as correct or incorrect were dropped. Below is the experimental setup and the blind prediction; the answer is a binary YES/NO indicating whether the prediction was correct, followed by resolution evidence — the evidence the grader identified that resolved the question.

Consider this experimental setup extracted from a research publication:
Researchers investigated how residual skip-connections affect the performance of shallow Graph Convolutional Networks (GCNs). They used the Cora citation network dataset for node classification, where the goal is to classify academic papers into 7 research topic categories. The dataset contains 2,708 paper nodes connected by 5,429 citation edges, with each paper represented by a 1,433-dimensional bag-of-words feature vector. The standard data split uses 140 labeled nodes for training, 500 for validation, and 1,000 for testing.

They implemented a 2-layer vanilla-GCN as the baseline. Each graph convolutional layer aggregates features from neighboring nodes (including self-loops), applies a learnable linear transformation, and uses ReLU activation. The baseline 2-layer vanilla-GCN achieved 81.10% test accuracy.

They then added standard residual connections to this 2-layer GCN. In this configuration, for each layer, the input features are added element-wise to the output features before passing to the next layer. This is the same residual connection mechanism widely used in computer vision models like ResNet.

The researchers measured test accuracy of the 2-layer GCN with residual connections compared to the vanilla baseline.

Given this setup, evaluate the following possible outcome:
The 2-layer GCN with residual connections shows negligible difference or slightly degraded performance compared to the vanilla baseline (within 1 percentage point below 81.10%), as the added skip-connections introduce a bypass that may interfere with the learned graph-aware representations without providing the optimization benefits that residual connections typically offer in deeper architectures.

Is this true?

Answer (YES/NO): NO